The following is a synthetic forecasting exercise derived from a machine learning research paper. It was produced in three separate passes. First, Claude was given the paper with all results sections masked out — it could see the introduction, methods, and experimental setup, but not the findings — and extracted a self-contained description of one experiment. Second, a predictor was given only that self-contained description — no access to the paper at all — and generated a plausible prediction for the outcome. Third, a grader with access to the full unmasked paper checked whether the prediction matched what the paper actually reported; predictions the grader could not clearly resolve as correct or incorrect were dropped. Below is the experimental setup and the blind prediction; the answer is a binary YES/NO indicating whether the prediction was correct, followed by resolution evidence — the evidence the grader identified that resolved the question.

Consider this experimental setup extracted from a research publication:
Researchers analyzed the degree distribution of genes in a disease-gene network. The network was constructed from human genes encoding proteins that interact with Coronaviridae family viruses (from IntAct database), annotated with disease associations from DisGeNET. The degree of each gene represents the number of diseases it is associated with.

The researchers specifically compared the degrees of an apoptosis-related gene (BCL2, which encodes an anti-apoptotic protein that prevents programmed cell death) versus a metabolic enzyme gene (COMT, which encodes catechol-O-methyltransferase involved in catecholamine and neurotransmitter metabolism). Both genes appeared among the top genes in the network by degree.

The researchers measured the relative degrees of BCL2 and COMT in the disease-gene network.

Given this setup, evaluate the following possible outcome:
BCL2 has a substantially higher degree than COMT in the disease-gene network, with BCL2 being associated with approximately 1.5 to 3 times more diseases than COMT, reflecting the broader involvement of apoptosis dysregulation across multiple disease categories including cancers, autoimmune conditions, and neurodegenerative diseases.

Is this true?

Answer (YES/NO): YES